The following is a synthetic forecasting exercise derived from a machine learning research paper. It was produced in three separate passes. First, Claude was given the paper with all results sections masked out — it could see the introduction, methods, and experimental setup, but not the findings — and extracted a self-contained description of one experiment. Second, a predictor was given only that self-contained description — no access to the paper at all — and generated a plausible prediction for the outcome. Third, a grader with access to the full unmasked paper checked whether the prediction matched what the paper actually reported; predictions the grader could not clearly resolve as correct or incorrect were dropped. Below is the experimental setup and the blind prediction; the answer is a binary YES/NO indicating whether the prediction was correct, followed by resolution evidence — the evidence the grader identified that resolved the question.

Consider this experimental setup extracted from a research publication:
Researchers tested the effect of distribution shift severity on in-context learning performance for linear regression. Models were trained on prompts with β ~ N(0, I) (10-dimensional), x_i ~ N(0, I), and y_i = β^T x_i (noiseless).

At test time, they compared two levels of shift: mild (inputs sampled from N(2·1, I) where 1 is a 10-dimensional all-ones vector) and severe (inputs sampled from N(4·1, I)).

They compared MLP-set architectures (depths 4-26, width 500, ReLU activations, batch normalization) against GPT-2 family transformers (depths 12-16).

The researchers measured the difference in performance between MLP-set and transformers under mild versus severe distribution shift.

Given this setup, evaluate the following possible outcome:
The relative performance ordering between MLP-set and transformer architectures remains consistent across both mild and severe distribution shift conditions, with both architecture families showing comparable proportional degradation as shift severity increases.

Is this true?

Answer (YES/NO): NO